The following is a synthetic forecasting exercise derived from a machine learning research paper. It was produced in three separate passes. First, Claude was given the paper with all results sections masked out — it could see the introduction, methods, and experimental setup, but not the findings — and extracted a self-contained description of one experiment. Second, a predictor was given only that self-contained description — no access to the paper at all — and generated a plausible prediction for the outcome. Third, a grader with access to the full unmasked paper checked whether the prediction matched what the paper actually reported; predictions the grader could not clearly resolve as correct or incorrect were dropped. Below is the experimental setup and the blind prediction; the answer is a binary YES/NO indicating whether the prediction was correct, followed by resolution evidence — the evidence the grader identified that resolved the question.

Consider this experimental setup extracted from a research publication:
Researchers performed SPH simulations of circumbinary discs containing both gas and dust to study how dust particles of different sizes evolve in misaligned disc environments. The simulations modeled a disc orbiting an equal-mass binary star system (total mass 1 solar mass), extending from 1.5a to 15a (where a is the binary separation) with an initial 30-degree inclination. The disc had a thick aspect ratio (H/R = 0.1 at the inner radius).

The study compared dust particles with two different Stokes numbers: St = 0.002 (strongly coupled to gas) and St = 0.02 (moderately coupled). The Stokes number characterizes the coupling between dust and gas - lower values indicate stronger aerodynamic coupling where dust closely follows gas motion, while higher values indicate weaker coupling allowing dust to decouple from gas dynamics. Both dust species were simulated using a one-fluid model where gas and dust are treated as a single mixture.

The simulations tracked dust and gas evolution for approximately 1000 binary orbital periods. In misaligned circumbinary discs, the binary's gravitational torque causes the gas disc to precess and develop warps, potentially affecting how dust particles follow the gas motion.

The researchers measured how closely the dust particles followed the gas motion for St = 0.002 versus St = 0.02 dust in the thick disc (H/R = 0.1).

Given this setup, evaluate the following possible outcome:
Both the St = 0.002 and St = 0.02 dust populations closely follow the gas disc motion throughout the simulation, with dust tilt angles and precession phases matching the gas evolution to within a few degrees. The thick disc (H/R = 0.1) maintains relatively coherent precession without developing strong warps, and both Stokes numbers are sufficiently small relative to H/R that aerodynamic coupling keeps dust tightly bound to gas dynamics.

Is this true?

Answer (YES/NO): YES